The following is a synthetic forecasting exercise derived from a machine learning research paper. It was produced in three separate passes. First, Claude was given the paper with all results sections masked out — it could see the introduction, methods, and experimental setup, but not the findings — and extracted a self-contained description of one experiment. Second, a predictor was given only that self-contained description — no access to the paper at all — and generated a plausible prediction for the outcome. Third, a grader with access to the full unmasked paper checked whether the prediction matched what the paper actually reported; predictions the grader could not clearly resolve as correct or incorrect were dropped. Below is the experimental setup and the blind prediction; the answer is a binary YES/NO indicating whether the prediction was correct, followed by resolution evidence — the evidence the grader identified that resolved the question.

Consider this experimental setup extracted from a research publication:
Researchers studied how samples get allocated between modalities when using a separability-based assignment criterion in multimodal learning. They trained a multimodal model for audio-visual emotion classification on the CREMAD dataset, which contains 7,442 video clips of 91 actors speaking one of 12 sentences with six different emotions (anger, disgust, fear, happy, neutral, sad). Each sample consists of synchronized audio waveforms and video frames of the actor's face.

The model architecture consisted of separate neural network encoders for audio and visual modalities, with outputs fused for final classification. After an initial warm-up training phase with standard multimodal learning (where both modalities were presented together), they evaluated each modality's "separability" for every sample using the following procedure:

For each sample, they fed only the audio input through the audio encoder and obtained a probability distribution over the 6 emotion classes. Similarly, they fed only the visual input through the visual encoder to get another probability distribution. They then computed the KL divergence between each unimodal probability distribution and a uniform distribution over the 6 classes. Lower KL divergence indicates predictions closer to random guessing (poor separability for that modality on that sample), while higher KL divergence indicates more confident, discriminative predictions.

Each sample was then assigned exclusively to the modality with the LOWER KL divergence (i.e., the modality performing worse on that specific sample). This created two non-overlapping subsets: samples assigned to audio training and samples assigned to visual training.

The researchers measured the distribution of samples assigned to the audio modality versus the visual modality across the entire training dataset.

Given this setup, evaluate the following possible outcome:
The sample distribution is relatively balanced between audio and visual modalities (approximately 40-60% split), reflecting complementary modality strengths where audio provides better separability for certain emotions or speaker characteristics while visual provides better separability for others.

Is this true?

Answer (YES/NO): NO